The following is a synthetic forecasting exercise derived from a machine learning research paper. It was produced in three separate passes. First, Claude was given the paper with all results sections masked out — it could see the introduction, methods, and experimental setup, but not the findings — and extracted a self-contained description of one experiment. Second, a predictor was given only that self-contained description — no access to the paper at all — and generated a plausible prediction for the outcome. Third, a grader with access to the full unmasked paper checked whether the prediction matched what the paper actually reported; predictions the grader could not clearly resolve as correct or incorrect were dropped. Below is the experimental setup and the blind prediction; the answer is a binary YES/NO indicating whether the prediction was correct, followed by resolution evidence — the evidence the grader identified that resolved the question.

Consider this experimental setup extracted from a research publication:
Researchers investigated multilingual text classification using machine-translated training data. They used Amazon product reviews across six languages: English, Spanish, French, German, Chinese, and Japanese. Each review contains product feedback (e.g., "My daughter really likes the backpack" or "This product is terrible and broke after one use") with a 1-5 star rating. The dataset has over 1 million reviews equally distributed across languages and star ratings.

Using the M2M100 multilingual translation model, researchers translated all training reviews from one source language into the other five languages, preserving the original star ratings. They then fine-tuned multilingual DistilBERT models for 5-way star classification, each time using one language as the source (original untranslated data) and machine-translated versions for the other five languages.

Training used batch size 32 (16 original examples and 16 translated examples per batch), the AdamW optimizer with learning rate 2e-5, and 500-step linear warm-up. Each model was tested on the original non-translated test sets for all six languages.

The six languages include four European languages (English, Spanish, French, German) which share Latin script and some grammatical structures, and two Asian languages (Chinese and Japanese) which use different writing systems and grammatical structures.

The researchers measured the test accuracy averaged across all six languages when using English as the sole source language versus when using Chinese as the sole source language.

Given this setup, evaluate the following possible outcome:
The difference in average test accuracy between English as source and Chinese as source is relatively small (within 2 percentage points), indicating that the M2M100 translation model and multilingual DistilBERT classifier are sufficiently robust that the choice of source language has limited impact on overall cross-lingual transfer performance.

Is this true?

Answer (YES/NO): NO